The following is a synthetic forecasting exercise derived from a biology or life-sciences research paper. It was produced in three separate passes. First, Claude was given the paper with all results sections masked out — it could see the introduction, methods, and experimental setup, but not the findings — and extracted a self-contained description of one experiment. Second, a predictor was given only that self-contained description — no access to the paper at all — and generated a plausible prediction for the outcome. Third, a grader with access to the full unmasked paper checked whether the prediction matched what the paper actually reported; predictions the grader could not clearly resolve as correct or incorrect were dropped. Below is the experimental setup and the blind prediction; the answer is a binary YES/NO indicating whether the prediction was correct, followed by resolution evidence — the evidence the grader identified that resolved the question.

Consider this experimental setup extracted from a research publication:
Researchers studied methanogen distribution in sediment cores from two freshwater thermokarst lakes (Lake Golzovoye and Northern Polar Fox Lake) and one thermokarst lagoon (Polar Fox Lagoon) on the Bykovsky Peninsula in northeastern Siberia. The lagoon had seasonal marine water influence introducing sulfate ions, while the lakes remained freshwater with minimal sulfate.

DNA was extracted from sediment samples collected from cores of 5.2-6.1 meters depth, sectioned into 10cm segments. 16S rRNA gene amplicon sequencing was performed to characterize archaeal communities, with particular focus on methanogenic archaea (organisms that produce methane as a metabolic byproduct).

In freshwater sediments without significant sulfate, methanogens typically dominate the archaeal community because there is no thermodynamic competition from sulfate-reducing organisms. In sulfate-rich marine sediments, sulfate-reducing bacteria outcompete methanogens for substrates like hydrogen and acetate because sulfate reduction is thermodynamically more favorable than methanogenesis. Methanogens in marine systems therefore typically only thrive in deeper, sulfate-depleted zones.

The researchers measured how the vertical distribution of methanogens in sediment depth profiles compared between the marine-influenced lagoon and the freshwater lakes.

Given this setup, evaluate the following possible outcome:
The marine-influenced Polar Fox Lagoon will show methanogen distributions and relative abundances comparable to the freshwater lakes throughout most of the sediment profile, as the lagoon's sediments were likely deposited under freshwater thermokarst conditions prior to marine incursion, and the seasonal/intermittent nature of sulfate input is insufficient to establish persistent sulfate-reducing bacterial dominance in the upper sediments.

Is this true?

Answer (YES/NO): NO